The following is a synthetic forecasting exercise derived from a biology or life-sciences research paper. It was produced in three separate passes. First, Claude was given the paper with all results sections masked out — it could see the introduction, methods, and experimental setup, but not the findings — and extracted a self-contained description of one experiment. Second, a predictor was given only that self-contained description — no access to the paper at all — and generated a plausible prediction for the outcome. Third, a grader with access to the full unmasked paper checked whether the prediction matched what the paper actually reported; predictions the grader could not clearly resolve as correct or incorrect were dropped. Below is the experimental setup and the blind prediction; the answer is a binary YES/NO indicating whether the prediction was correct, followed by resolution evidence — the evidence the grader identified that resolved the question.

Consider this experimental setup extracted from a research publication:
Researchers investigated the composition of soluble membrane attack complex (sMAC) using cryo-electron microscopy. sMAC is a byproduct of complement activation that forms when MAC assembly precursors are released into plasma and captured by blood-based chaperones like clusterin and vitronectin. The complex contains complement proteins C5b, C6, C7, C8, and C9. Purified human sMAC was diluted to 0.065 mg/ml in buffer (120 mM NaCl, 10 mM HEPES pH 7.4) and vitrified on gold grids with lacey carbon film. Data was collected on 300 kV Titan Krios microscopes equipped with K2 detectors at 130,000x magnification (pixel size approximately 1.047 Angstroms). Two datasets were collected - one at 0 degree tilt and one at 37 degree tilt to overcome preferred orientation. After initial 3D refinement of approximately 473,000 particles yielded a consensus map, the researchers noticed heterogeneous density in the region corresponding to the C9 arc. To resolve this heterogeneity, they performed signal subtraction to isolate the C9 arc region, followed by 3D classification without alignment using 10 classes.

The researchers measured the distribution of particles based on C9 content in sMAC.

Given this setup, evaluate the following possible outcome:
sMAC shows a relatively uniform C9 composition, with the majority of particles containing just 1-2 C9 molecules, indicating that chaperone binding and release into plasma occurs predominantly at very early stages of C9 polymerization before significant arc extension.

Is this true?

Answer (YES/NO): NO